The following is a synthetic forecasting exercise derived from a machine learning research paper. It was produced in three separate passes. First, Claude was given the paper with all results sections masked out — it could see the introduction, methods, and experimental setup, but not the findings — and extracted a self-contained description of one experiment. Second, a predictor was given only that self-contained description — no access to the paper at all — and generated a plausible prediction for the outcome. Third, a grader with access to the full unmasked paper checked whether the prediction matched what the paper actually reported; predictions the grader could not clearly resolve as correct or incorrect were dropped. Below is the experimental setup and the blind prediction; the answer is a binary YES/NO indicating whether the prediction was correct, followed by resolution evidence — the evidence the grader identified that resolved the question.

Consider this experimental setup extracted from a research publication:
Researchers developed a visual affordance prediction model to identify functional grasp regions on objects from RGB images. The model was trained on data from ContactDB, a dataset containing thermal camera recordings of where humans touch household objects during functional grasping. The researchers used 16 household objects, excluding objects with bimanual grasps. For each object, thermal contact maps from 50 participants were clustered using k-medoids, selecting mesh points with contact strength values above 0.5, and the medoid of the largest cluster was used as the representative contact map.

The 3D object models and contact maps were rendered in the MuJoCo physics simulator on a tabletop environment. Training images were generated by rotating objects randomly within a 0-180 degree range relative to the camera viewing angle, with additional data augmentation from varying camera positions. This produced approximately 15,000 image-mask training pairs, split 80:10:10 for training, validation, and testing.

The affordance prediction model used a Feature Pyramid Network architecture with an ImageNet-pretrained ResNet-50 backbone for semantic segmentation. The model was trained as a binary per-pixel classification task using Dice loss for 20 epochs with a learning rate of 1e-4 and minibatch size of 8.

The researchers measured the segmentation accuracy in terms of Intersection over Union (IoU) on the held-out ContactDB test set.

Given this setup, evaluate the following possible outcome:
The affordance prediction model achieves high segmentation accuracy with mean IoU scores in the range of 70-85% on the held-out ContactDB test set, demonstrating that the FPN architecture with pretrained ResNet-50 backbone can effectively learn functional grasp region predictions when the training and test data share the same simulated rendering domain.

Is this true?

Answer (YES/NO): YES